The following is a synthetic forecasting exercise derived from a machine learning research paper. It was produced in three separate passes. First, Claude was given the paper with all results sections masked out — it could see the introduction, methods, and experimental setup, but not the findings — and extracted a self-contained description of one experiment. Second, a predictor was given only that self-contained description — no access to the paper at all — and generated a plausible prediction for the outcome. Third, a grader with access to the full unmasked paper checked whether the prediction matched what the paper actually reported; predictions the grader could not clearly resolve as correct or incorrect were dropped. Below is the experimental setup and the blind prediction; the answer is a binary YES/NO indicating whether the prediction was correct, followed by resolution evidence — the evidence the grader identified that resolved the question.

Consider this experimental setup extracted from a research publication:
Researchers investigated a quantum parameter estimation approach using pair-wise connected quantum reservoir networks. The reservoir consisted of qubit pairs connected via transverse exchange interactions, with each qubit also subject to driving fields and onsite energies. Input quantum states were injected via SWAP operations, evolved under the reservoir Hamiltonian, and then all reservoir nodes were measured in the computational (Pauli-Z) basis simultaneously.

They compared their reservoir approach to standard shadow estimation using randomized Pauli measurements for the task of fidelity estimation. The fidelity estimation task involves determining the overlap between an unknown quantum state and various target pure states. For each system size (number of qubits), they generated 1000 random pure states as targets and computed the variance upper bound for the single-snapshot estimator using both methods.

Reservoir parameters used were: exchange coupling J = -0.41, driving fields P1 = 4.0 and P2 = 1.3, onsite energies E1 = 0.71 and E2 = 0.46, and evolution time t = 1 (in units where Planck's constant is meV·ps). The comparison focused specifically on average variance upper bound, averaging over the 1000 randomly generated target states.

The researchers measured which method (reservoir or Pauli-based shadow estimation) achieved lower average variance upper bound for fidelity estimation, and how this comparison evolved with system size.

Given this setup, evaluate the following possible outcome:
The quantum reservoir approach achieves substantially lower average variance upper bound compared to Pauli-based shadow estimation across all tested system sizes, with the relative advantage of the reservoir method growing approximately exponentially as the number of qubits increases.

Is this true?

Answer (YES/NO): NO